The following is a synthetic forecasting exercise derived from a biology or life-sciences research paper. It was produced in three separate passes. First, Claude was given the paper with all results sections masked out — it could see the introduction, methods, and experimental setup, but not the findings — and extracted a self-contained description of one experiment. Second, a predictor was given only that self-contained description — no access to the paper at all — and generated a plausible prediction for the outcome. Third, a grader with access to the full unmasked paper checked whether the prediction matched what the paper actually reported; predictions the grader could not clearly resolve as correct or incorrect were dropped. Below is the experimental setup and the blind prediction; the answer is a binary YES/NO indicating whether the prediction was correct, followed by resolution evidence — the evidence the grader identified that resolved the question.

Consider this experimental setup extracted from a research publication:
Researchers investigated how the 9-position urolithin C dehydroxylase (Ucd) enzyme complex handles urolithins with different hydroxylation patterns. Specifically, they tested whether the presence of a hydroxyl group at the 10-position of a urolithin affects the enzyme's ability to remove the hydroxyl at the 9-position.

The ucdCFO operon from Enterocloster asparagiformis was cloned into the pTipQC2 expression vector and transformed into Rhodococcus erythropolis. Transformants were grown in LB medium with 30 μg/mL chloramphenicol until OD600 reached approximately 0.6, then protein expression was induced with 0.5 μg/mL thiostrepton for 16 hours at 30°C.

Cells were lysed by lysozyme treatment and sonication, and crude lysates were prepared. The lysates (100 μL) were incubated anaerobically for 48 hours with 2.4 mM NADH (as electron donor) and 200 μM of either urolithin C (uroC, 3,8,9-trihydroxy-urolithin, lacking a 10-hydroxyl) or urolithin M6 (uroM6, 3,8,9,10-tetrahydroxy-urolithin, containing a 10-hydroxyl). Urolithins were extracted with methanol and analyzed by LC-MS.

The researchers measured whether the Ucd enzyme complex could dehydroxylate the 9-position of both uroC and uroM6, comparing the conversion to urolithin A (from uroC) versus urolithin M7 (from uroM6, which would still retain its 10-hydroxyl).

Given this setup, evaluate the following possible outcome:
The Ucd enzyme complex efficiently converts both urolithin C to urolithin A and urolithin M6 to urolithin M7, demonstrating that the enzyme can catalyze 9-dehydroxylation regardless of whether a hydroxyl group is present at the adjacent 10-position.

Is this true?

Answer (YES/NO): YES